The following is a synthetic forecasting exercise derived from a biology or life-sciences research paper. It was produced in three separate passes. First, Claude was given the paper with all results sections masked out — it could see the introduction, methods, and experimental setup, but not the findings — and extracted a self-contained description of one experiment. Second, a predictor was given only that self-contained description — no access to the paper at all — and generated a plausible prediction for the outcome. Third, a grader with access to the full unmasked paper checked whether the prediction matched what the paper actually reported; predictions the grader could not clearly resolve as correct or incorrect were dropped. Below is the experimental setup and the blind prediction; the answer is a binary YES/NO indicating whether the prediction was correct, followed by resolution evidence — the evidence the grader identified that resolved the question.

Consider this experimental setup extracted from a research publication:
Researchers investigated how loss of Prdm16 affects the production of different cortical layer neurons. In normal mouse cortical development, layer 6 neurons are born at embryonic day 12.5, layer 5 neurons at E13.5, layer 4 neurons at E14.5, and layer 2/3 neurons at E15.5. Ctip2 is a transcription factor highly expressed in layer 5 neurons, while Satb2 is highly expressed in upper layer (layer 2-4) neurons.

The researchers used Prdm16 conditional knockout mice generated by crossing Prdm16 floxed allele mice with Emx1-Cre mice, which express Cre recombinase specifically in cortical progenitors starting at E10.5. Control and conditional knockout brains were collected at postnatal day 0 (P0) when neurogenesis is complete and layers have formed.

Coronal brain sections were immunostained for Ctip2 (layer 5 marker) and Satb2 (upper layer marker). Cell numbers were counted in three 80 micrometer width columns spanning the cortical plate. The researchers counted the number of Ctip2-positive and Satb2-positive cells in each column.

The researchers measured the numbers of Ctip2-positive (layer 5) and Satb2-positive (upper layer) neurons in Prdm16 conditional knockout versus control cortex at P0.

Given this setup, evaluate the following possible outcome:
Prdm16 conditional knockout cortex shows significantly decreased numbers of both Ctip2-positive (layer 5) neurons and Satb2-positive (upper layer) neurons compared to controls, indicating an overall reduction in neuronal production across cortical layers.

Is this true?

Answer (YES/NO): NO